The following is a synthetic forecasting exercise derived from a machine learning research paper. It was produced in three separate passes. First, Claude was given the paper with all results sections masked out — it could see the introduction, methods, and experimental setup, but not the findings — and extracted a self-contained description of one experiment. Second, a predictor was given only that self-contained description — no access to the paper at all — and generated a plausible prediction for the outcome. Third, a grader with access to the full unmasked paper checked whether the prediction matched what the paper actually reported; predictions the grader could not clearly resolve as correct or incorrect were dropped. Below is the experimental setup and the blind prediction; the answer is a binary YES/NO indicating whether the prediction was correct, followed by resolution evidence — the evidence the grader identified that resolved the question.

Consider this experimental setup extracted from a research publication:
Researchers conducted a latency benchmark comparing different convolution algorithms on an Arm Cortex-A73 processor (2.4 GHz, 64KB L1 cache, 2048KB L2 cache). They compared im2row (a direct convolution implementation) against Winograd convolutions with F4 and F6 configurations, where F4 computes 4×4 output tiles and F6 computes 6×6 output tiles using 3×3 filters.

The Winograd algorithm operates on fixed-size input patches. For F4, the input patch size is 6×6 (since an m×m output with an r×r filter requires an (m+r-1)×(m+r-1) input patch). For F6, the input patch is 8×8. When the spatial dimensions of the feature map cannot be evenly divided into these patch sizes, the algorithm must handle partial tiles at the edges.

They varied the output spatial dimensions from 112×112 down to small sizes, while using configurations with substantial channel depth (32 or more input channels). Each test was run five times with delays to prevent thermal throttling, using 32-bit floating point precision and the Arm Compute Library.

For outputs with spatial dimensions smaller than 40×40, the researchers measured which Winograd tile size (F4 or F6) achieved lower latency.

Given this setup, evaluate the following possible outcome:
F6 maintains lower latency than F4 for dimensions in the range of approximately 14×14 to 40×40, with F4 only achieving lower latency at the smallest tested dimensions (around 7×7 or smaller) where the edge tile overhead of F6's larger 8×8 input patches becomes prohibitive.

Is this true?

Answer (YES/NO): NO